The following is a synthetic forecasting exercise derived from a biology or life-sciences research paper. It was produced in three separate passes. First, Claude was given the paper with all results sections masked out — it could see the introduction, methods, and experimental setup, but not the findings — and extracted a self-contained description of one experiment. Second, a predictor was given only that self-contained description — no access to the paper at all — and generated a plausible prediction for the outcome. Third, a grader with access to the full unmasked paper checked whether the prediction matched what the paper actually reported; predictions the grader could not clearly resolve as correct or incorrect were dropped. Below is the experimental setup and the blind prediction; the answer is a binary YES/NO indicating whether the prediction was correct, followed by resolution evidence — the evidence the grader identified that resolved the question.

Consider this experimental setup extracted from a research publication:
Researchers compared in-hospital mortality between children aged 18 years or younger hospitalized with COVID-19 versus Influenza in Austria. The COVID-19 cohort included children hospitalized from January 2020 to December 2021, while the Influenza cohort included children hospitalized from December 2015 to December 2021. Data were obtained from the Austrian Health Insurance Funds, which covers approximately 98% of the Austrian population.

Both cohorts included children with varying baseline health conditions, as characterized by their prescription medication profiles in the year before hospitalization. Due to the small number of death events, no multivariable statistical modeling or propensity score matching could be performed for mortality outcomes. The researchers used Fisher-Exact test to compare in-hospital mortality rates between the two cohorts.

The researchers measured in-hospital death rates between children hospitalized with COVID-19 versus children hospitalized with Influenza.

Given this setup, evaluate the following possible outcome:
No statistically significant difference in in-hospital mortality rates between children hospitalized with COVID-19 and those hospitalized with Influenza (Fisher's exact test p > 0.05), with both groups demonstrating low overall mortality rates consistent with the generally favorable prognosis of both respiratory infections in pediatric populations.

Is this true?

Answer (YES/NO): NO